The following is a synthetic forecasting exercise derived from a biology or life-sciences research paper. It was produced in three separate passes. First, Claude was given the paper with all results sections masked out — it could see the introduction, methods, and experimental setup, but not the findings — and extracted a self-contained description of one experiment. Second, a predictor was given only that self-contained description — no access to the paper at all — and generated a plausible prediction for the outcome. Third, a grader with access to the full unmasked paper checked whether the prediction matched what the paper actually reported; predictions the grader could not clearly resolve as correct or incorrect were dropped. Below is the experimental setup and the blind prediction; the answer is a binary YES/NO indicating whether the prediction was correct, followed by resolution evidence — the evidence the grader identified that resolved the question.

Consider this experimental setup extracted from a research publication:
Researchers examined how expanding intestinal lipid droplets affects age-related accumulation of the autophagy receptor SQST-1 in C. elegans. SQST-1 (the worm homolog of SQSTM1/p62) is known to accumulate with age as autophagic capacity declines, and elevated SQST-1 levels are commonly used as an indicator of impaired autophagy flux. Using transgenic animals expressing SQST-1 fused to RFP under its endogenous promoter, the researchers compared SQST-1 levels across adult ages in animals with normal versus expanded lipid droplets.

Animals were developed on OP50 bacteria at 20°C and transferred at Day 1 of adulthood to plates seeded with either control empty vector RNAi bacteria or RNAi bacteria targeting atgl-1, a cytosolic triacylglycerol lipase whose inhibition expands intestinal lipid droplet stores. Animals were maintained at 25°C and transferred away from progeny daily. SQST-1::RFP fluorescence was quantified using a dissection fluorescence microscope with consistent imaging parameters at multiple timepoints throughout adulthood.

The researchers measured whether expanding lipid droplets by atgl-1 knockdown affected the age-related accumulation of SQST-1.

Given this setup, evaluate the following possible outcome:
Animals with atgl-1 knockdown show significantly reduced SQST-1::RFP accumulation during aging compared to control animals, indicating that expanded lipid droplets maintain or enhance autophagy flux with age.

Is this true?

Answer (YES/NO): YES